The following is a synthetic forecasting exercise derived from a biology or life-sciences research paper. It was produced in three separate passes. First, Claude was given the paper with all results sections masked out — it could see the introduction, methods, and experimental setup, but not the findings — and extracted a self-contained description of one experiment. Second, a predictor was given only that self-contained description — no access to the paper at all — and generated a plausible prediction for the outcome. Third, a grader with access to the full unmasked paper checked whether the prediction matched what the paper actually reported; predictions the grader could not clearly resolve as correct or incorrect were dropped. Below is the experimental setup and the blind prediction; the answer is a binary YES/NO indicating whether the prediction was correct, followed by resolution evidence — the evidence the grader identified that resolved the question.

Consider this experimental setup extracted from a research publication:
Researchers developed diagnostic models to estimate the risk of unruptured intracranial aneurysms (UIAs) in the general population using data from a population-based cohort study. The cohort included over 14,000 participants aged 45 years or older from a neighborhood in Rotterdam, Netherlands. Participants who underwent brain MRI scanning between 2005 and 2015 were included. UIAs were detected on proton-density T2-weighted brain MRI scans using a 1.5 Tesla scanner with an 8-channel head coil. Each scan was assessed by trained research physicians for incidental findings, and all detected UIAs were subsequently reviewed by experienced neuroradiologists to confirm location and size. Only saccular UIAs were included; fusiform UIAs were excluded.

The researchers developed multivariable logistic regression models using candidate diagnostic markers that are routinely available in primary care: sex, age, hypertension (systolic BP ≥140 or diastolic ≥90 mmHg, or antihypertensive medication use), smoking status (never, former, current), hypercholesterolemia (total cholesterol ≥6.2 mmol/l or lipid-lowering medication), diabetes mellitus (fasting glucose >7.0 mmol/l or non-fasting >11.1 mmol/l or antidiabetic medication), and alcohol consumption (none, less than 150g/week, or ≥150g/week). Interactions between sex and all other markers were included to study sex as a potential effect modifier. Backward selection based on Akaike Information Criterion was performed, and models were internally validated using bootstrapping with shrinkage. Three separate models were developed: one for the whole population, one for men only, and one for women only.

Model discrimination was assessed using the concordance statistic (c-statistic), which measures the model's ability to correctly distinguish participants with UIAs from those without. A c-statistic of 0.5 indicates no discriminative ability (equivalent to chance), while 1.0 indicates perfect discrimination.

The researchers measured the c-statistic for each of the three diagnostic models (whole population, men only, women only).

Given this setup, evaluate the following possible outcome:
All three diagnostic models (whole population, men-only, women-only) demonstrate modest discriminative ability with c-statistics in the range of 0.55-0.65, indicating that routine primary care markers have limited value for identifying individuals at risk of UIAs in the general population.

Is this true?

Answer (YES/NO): NO